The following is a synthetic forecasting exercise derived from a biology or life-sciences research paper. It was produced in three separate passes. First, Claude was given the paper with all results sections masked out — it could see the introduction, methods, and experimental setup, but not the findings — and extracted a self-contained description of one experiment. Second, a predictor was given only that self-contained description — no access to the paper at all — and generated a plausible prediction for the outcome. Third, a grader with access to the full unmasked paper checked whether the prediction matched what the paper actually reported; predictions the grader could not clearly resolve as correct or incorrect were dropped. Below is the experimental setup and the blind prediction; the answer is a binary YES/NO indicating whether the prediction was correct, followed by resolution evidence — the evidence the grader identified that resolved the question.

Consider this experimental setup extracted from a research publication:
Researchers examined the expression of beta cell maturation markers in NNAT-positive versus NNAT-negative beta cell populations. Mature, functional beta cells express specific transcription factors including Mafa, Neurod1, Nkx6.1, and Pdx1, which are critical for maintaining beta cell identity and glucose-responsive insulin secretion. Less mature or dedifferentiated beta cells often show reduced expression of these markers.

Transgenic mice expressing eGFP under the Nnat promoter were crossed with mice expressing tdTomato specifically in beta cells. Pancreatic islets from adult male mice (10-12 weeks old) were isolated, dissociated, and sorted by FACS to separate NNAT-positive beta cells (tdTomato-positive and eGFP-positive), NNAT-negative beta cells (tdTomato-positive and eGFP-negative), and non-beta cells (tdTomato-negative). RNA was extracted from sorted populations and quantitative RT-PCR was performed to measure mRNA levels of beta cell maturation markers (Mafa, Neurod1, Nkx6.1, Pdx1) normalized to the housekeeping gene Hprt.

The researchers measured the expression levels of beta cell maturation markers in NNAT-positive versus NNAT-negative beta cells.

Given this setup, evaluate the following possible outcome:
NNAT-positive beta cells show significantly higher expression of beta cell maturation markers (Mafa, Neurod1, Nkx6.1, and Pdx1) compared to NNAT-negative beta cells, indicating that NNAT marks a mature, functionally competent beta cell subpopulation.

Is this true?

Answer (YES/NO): NO